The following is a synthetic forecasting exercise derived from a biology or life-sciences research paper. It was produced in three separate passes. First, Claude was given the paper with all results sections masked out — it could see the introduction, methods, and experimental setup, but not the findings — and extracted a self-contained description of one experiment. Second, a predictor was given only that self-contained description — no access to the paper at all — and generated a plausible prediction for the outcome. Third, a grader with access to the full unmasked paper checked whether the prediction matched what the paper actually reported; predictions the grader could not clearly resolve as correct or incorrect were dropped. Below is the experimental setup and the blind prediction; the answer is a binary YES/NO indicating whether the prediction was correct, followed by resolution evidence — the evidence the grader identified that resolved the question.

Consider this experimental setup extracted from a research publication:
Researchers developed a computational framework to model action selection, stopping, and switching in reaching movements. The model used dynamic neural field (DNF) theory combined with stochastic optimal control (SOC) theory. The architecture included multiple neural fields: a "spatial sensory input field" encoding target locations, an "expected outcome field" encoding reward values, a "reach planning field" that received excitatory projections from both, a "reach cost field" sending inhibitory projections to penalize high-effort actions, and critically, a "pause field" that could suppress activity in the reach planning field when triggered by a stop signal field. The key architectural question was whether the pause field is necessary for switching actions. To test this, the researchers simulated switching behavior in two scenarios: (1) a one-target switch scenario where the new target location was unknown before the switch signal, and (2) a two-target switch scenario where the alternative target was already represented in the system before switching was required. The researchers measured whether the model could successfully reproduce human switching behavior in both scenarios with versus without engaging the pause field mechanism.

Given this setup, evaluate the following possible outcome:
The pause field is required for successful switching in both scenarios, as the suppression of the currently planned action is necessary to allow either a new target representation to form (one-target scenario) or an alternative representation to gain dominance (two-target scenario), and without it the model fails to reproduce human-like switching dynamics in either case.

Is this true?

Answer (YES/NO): NO